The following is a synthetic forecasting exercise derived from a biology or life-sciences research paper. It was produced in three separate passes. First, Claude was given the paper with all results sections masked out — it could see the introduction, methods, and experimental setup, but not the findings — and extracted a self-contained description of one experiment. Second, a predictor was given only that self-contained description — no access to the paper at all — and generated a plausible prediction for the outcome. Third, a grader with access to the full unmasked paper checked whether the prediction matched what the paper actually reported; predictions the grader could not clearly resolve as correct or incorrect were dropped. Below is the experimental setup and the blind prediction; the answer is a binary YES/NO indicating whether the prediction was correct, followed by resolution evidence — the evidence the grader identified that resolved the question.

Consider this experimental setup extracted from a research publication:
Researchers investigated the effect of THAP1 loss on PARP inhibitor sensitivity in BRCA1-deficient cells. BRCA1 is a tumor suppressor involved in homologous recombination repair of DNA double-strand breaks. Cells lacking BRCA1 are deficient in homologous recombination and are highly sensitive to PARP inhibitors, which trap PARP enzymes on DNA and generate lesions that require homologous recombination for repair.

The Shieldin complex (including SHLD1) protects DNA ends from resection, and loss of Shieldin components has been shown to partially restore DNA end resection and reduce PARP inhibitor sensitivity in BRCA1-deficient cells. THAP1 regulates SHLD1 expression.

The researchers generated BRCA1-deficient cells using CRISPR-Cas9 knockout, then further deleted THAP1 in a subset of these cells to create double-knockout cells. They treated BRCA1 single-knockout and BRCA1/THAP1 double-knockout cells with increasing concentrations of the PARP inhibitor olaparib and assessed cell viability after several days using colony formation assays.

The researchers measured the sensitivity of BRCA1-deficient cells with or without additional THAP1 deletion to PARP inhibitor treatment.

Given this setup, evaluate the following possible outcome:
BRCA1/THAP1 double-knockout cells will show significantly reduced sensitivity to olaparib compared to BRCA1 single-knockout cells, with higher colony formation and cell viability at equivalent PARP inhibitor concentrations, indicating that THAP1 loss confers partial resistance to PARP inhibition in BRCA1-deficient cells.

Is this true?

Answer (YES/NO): YES